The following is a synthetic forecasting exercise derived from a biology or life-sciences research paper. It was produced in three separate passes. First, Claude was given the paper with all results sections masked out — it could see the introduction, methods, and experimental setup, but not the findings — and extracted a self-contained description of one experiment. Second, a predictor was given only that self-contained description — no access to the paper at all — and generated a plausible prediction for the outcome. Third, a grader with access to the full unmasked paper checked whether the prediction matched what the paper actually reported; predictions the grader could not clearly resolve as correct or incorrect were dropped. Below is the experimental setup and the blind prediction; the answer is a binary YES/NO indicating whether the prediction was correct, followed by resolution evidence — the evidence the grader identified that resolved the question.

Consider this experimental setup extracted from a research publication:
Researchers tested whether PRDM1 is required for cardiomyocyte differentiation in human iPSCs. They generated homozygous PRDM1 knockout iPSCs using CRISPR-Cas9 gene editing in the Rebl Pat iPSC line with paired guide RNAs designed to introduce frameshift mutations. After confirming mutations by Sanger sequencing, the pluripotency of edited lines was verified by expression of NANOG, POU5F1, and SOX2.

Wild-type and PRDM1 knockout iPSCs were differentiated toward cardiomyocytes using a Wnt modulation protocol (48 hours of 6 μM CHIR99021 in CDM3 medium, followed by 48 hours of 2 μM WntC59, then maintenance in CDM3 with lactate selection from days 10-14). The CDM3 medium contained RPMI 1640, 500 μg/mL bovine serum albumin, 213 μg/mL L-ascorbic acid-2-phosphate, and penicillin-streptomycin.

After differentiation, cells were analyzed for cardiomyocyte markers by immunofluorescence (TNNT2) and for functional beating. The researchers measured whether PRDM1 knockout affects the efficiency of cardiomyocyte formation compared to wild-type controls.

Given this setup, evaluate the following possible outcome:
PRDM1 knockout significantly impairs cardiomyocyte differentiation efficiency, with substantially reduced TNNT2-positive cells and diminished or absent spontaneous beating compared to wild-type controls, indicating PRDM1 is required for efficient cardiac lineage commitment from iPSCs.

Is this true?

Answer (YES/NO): NO